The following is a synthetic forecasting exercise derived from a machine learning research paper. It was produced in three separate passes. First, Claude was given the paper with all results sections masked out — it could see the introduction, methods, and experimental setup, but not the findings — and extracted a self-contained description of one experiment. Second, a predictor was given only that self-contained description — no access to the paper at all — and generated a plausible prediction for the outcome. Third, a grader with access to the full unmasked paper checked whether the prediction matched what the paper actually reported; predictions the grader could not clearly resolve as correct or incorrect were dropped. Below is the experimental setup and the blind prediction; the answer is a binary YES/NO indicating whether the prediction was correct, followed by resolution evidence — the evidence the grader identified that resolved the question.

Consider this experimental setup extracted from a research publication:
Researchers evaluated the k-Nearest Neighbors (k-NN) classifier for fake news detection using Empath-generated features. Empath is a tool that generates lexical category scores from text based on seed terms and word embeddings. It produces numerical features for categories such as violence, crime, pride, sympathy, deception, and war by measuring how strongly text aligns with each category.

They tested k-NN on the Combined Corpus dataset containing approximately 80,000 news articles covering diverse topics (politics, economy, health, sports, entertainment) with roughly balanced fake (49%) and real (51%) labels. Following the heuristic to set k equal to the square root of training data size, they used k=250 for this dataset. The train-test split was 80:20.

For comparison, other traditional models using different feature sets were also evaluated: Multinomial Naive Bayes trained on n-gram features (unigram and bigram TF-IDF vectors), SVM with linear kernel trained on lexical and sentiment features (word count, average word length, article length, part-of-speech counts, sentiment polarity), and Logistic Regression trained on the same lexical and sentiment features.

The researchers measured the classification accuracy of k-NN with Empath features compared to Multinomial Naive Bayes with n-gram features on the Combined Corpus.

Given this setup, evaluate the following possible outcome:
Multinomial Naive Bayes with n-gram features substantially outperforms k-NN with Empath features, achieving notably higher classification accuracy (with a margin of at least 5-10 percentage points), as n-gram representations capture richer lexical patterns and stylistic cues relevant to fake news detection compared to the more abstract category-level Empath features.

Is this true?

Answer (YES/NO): YES